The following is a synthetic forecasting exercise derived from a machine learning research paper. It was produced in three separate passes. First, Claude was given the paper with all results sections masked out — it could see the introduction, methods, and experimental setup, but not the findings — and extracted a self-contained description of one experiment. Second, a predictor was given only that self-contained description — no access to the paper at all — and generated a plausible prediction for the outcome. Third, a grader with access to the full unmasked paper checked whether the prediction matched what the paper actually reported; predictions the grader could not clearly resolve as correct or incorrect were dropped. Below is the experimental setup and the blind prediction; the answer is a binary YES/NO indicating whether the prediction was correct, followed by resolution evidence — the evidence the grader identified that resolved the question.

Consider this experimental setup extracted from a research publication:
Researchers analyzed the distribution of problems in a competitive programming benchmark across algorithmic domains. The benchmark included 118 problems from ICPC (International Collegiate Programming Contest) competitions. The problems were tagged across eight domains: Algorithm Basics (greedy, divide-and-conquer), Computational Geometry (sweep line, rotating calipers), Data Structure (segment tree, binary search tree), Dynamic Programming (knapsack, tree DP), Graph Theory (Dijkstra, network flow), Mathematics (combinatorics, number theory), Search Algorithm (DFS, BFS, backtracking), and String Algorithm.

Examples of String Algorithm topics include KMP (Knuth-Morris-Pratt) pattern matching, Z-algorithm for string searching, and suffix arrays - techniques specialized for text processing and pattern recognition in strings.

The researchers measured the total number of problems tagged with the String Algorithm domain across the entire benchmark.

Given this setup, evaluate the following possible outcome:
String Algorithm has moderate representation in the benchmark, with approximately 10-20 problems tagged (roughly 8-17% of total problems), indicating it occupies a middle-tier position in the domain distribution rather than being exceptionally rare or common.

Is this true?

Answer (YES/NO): NO